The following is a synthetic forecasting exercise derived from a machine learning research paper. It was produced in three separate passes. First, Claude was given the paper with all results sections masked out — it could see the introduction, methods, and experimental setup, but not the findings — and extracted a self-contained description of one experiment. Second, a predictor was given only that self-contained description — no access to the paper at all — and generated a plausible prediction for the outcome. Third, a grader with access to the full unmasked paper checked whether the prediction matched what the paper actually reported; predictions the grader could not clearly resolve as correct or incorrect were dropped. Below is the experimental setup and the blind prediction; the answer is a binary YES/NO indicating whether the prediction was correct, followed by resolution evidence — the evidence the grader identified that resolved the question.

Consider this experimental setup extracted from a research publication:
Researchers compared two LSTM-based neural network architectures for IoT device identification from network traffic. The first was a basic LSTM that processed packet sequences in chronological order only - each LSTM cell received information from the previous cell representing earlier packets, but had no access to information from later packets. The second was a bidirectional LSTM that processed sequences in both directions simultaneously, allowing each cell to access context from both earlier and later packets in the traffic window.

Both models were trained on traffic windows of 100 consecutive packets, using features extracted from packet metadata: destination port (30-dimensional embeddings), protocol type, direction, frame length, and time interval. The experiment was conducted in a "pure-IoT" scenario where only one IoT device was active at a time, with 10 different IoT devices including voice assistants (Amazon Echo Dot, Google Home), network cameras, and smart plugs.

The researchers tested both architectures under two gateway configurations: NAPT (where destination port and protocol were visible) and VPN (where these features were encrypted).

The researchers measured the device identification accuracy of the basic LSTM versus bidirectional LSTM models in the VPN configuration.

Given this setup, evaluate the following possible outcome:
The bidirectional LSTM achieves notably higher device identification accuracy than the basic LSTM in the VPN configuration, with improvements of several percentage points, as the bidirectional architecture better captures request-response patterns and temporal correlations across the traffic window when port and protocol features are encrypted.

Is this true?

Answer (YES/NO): YES